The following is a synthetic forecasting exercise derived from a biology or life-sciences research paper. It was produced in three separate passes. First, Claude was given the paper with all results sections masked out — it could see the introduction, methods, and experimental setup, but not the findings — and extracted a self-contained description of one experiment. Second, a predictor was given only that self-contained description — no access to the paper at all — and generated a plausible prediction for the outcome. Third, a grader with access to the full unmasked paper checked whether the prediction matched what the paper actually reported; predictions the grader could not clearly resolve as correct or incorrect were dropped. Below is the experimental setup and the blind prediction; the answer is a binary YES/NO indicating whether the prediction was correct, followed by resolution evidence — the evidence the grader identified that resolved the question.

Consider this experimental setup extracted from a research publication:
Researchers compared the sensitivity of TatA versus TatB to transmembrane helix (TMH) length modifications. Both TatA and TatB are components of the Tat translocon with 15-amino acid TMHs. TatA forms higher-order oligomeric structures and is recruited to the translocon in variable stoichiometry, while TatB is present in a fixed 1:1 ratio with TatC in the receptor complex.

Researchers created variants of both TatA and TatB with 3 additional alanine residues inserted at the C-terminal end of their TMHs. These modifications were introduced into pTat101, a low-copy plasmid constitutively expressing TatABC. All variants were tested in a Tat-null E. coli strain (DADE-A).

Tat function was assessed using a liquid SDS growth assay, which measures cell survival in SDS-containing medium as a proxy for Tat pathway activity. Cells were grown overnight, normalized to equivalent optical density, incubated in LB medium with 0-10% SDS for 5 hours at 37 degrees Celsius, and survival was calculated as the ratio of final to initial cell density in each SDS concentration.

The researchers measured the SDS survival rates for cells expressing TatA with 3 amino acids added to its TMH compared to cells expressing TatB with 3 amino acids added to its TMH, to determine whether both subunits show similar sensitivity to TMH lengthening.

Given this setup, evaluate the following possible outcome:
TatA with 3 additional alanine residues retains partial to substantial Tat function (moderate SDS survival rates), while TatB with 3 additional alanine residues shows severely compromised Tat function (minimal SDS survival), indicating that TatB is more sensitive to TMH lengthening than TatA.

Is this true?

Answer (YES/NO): YES